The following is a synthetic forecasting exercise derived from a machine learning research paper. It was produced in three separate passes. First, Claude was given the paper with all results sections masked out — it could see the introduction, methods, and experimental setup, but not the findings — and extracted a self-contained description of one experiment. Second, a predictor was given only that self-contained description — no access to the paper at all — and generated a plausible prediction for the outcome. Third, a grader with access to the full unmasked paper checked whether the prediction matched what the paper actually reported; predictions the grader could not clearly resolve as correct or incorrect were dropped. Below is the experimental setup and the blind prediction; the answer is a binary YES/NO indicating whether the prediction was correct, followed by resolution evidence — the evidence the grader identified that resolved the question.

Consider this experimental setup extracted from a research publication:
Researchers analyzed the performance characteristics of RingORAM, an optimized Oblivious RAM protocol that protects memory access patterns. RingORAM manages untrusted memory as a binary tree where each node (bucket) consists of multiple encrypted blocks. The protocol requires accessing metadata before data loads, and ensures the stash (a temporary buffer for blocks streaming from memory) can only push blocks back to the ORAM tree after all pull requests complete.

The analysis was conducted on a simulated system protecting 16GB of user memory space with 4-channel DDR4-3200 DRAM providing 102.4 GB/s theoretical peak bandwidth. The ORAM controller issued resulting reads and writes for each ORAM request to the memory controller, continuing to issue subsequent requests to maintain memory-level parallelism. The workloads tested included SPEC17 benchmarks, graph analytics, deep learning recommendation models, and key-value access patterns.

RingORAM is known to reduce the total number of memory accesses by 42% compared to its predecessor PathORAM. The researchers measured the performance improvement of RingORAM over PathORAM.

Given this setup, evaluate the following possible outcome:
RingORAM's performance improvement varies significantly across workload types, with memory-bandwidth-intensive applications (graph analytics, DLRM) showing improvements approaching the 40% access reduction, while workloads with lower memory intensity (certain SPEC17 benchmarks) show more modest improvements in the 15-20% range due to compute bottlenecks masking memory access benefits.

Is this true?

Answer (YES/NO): NO